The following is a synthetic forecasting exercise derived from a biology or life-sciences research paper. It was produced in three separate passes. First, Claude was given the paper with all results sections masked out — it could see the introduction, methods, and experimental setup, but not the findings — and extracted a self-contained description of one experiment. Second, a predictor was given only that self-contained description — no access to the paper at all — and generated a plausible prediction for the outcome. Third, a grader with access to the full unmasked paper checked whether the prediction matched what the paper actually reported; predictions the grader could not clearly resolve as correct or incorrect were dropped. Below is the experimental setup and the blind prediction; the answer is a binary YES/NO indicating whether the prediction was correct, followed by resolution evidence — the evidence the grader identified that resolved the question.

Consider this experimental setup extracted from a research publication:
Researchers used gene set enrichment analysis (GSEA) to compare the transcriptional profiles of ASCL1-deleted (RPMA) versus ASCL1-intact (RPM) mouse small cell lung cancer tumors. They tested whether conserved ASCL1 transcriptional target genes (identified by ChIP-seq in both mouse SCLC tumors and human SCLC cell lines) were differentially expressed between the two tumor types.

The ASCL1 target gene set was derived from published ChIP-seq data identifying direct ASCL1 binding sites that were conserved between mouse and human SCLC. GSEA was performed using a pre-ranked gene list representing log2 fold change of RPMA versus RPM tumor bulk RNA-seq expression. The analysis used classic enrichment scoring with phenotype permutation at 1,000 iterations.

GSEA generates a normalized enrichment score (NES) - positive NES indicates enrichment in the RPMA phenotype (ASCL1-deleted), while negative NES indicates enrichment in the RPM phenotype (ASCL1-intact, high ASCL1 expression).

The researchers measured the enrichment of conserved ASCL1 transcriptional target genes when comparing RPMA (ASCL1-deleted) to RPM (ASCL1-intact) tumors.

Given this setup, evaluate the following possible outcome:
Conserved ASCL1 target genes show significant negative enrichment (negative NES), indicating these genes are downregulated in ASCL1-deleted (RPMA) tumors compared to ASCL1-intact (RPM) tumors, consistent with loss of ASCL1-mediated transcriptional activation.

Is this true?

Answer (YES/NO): YES